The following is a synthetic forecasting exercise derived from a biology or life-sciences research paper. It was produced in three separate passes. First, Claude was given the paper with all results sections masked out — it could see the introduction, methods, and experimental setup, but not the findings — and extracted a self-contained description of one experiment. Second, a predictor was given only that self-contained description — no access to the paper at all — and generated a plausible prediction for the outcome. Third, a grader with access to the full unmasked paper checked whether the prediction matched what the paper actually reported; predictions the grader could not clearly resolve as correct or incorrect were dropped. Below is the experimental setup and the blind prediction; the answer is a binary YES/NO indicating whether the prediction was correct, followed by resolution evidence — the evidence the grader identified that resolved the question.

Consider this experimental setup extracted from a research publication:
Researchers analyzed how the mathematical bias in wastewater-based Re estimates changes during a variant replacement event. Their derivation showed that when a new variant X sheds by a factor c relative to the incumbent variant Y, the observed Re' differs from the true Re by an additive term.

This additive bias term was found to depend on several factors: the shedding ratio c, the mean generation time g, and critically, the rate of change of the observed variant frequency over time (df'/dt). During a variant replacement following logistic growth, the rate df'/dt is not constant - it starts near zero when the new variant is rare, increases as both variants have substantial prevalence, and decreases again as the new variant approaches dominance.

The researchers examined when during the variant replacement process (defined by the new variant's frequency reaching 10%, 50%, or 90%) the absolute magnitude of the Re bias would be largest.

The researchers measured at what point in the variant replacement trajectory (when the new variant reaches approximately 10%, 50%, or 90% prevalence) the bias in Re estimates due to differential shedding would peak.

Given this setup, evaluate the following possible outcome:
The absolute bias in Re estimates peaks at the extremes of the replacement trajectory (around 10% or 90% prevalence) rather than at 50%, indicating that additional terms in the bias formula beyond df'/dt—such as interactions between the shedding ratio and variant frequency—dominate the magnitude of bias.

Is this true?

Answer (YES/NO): NO